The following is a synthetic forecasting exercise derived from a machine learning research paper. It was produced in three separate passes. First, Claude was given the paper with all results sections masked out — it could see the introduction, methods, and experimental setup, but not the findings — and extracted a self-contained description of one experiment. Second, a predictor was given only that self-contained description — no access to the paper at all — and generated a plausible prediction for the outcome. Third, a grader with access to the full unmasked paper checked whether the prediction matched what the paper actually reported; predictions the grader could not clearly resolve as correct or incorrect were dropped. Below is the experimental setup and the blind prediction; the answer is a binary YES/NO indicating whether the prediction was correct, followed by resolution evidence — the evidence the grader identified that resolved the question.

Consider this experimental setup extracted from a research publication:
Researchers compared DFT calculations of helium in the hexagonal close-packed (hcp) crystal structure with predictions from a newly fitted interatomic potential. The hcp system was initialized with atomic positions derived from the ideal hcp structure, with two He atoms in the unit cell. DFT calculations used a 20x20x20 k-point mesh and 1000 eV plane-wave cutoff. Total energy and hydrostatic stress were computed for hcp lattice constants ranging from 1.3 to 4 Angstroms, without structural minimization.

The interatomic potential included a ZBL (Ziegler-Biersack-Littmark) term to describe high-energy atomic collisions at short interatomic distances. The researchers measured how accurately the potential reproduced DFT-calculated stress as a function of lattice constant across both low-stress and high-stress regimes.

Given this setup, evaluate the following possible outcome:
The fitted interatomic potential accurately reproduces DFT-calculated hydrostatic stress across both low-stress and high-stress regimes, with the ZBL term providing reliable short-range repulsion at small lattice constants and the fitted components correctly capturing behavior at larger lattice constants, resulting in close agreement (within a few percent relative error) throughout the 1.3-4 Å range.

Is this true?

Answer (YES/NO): NO